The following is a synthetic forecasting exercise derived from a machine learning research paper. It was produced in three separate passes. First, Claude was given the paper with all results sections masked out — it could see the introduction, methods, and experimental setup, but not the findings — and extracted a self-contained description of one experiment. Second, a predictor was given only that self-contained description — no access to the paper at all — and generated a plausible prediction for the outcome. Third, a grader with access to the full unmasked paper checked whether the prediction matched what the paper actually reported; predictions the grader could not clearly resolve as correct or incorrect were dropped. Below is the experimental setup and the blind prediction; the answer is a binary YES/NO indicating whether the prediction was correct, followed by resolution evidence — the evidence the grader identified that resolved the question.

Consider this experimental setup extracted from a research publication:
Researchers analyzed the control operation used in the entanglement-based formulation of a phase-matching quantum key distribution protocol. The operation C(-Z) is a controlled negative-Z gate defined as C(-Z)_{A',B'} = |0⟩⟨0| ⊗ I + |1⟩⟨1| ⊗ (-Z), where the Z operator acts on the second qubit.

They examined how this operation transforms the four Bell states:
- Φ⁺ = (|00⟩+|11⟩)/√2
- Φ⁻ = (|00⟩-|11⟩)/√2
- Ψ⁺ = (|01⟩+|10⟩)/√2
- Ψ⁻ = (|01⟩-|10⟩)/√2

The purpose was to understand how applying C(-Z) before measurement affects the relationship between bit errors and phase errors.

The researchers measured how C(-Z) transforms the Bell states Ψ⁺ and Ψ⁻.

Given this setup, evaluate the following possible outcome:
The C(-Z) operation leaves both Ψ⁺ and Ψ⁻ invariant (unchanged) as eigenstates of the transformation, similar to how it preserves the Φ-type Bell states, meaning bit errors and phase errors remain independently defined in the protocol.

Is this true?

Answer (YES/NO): NO